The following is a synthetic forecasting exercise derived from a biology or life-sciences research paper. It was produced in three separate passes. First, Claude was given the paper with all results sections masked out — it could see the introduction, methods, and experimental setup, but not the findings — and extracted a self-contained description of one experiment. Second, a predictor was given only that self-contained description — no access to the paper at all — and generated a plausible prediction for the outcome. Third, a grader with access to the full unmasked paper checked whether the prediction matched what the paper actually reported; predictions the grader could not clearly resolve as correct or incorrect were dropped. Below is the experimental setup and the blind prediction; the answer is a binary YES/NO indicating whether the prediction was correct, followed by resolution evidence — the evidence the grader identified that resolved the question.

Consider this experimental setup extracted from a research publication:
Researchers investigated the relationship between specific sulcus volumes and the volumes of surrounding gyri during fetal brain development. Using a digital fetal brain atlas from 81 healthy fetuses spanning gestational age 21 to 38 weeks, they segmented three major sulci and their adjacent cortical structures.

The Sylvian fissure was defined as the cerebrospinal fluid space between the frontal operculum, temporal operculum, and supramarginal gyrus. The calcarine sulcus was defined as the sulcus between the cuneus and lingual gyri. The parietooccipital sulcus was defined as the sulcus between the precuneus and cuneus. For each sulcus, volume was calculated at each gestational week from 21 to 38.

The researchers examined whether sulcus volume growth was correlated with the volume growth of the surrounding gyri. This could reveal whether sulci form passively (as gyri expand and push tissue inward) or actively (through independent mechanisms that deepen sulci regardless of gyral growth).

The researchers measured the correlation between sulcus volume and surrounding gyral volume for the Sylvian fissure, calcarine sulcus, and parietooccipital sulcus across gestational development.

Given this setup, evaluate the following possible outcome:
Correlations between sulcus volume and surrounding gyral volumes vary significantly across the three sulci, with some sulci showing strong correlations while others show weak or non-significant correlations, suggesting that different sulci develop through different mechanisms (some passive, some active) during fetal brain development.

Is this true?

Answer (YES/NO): NO